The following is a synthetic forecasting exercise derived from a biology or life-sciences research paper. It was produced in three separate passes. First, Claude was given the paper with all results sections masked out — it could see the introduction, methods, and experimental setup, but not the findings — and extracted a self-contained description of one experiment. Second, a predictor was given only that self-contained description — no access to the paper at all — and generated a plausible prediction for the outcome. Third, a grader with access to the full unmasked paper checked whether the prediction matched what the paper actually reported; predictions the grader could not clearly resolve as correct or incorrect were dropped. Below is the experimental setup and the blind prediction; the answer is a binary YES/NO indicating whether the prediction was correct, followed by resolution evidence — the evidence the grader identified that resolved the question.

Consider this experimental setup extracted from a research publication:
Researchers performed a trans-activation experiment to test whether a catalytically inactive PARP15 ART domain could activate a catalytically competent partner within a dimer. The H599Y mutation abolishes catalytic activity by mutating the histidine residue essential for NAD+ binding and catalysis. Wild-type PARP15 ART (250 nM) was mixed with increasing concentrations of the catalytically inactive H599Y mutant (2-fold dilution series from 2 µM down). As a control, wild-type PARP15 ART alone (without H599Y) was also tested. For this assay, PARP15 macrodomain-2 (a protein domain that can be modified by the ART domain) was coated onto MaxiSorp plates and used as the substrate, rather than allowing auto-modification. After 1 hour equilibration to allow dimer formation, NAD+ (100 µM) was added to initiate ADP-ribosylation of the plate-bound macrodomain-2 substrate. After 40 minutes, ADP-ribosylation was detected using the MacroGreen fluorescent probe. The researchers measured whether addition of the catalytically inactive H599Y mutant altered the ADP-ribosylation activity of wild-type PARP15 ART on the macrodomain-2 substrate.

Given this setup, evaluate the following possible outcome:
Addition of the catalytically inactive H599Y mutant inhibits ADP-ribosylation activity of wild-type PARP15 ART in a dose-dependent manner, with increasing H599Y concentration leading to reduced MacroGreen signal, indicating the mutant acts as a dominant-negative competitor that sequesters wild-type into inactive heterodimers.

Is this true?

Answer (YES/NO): NO